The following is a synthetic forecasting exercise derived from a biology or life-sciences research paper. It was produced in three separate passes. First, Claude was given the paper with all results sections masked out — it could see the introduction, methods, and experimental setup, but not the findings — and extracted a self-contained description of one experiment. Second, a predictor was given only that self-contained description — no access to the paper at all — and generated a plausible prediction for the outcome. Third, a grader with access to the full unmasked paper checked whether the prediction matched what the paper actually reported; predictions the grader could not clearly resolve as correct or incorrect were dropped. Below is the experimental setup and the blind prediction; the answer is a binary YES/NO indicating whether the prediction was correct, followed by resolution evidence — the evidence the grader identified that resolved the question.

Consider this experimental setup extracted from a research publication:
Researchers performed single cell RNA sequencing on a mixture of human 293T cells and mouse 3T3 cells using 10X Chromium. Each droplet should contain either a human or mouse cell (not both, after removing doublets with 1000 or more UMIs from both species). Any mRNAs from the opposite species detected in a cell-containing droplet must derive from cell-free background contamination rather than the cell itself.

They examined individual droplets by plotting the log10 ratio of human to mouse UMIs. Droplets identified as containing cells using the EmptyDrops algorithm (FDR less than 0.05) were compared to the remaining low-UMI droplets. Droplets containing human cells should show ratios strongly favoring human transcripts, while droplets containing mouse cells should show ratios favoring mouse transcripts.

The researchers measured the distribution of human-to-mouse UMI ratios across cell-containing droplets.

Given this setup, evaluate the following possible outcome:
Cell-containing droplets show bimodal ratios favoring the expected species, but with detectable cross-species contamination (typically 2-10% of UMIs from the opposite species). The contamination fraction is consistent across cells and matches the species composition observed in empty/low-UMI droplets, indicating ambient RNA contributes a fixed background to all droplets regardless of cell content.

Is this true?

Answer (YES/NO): NO